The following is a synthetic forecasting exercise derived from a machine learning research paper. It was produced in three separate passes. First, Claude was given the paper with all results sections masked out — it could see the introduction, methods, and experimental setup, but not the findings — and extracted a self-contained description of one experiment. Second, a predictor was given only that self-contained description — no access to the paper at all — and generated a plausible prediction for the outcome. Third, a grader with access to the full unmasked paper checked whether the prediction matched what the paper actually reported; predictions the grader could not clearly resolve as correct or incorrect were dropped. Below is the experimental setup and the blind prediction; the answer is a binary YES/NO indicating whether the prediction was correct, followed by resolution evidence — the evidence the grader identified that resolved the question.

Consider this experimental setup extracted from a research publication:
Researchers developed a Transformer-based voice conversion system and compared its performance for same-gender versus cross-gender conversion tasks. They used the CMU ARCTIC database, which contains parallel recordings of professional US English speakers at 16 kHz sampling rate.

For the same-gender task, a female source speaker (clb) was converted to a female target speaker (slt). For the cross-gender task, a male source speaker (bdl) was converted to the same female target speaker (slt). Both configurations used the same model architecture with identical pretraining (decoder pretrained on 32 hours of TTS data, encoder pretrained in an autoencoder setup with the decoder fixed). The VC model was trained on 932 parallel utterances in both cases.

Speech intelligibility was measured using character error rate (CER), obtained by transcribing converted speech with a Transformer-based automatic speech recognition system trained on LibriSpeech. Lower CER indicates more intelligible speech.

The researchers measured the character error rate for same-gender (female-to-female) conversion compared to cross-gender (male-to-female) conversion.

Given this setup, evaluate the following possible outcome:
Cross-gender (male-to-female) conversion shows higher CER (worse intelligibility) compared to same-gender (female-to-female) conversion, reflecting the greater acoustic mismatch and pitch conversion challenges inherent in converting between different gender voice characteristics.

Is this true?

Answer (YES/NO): YES